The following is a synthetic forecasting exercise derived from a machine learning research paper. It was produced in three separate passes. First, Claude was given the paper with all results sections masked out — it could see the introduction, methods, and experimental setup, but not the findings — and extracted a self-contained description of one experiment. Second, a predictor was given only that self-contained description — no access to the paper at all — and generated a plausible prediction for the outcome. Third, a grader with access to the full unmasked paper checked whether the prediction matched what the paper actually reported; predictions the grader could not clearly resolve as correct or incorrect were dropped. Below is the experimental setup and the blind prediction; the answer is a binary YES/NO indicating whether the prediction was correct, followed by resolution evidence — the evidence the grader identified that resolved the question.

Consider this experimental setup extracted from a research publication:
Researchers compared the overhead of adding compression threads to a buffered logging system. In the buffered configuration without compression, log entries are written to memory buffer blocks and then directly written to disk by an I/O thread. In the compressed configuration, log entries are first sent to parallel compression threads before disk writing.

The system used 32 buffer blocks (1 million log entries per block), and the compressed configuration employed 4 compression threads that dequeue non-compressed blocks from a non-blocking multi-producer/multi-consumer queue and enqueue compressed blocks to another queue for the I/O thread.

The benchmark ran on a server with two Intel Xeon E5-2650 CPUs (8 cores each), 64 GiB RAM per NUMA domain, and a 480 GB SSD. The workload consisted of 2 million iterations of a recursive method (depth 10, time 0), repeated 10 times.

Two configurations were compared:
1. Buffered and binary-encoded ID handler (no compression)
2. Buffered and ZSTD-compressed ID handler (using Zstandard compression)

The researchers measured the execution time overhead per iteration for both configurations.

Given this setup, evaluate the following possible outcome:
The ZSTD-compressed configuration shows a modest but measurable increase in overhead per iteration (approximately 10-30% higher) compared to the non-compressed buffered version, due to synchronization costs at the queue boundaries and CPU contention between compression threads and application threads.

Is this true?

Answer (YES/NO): NO